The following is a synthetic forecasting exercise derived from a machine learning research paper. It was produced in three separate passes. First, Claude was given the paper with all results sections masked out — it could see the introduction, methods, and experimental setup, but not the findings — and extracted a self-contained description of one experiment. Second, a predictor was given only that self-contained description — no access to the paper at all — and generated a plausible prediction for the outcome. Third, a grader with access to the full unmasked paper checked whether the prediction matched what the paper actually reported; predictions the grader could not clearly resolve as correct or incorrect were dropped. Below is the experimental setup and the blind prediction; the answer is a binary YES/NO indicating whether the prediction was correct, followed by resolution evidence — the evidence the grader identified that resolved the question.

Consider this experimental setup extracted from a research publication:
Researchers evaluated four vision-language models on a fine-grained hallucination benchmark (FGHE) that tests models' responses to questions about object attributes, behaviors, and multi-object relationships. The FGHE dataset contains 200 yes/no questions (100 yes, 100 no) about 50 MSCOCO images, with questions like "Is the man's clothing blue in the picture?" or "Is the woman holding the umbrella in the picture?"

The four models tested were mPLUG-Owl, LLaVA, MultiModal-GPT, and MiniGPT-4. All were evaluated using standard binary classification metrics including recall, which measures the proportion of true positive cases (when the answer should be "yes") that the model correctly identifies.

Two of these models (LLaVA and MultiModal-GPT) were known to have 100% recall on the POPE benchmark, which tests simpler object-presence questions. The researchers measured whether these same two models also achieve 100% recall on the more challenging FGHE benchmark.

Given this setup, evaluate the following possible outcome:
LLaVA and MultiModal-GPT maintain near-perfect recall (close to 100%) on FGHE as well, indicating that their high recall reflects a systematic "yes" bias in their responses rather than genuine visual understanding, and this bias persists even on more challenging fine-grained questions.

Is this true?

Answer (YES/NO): YES